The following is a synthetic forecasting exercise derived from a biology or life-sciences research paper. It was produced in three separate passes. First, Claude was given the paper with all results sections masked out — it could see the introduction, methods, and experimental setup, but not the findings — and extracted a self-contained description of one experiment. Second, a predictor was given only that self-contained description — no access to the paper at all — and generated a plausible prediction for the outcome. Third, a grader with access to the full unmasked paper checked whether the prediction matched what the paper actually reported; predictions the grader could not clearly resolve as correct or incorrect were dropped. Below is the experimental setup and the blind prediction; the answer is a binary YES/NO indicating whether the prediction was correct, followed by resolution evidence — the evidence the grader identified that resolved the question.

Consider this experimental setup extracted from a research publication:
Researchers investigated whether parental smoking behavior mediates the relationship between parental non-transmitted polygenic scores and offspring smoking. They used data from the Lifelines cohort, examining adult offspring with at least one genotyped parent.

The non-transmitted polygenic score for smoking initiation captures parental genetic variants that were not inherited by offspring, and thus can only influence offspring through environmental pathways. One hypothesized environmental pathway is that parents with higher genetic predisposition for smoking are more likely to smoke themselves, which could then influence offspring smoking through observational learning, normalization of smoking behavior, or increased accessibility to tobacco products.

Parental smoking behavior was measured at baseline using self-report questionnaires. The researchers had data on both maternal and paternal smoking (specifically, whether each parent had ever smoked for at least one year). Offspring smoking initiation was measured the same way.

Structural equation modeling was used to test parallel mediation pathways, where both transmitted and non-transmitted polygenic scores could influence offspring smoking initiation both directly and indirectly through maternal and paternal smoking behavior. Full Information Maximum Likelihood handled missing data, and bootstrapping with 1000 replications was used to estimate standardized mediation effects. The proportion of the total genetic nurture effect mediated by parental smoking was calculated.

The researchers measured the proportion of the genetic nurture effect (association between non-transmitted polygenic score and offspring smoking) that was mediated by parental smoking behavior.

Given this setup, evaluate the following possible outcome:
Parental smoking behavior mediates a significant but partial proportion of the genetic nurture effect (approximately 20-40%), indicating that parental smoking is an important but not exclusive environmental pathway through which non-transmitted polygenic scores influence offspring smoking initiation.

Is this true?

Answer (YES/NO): NO